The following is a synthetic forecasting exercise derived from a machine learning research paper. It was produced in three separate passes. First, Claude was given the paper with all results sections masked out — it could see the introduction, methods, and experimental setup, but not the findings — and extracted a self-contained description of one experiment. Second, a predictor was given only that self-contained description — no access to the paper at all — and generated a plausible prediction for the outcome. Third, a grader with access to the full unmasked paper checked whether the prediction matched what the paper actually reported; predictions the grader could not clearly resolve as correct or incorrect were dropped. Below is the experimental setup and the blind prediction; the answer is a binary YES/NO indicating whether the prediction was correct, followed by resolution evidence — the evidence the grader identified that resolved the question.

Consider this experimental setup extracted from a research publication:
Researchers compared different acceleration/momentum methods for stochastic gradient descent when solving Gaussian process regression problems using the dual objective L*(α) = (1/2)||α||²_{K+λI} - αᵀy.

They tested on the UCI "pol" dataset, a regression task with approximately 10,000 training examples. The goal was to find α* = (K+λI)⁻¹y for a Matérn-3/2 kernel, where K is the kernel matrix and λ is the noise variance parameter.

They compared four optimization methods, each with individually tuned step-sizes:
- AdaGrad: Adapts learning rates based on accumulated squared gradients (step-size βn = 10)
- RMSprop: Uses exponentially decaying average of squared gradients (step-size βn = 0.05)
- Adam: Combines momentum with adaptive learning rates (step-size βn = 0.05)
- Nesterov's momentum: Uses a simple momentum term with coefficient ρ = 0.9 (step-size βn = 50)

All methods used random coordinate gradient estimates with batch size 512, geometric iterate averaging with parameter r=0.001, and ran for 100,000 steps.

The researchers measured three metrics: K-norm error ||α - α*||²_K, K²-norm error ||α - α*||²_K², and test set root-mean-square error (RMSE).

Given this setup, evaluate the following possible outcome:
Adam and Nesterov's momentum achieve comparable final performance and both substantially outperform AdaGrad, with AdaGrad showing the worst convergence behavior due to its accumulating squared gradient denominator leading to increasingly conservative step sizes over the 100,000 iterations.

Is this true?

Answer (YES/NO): NO